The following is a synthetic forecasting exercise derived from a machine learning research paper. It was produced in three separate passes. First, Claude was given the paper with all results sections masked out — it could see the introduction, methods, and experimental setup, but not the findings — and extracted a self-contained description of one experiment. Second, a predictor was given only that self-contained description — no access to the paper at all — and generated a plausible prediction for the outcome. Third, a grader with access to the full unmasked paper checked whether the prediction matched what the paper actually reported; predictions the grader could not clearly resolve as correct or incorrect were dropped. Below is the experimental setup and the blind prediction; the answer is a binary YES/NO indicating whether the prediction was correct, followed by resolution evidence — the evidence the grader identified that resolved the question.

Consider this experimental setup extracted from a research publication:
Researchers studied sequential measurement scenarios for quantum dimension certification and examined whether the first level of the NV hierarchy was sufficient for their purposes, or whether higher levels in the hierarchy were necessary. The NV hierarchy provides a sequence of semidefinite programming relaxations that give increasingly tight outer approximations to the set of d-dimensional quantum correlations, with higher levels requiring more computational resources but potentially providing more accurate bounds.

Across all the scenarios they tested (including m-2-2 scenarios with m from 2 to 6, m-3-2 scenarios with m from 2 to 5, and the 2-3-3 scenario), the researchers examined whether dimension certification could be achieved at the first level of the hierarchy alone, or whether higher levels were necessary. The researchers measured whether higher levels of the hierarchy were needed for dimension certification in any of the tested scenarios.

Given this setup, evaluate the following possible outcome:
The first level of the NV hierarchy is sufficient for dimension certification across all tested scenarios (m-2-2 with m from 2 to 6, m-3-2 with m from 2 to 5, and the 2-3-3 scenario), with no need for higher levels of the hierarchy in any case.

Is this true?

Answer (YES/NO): YES